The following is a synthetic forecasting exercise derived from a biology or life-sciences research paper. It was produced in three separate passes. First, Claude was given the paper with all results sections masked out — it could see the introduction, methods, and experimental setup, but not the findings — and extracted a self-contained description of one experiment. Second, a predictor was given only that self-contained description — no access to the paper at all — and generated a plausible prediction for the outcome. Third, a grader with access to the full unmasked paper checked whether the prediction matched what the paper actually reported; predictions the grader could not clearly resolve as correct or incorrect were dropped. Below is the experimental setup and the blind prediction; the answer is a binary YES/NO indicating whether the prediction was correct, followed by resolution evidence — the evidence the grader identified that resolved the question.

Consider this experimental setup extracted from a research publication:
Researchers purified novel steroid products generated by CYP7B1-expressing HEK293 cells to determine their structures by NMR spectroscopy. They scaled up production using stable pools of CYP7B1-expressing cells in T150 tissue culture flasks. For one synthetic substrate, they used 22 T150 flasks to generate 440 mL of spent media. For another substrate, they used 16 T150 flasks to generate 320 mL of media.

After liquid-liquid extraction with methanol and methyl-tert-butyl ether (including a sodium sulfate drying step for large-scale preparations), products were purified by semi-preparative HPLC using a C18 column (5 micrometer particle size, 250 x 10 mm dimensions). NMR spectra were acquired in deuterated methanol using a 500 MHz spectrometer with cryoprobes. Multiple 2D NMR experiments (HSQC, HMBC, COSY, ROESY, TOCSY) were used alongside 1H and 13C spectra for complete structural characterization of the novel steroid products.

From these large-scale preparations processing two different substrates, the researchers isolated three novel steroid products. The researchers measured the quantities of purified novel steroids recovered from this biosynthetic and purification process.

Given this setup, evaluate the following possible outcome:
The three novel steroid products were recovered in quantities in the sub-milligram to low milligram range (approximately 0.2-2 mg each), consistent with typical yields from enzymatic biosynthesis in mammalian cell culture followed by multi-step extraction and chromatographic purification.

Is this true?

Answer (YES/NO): NO